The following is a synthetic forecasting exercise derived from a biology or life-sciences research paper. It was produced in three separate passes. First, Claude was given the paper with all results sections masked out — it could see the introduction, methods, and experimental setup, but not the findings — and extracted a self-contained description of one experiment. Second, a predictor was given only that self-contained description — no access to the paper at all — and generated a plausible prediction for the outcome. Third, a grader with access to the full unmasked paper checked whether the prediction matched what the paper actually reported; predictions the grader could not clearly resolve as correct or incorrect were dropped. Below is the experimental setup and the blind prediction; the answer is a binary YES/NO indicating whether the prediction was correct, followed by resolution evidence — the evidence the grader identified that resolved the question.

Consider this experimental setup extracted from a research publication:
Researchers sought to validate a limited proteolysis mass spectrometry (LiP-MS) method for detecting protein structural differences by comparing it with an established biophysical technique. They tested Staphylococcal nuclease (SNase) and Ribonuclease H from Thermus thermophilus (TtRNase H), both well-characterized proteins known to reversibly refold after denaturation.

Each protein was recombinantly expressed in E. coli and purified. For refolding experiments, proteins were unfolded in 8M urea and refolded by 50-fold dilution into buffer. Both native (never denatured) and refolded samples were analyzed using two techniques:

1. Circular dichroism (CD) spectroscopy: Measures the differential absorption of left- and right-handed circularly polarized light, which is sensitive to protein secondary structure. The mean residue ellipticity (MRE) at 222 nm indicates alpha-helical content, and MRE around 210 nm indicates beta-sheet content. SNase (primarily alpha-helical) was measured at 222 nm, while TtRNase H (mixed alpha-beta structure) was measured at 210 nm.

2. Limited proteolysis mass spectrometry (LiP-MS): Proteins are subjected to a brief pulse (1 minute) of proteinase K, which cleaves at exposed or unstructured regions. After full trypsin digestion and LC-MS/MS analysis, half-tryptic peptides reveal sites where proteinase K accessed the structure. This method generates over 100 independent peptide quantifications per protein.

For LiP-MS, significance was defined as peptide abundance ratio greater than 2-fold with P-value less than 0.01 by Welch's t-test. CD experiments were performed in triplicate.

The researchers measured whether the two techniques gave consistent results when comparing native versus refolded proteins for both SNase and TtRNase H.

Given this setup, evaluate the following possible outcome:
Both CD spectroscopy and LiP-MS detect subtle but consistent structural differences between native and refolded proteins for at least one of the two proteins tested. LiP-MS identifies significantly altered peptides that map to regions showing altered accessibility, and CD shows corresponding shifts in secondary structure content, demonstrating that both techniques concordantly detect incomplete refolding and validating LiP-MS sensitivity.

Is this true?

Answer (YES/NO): NO